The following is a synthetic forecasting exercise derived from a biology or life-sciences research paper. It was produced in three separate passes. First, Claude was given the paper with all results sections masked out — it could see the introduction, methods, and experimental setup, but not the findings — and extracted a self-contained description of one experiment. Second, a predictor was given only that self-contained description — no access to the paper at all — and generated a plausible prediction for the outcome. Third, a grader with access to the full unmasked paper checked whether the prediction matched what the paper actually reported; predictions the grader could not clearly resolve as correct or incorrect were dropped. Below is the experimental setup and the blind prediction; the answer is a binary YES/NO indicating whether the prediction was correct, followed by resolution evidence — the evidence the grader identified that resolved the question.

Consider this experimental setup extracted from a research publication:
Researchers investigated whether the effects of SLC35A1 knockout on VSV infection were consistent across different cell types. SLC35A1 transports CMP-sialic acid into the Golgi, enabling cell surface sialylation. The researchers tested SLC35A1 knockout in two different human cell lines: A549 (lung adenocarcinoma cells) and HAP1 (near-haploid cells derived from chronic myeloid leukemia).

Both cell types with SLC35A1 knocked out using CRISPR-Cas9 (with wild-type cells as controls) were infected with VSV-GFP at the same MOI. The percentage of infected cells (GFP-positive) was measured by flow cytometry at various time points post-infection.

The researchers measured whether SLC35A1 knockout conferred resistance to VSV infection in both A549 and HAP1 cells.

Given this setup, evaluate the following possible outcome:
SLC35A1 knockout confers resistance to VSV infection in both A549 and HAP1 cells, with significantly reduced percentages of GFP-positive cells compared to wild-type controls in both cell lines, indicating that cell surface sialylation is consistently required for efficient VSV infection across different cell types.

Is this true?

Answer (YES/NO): NO